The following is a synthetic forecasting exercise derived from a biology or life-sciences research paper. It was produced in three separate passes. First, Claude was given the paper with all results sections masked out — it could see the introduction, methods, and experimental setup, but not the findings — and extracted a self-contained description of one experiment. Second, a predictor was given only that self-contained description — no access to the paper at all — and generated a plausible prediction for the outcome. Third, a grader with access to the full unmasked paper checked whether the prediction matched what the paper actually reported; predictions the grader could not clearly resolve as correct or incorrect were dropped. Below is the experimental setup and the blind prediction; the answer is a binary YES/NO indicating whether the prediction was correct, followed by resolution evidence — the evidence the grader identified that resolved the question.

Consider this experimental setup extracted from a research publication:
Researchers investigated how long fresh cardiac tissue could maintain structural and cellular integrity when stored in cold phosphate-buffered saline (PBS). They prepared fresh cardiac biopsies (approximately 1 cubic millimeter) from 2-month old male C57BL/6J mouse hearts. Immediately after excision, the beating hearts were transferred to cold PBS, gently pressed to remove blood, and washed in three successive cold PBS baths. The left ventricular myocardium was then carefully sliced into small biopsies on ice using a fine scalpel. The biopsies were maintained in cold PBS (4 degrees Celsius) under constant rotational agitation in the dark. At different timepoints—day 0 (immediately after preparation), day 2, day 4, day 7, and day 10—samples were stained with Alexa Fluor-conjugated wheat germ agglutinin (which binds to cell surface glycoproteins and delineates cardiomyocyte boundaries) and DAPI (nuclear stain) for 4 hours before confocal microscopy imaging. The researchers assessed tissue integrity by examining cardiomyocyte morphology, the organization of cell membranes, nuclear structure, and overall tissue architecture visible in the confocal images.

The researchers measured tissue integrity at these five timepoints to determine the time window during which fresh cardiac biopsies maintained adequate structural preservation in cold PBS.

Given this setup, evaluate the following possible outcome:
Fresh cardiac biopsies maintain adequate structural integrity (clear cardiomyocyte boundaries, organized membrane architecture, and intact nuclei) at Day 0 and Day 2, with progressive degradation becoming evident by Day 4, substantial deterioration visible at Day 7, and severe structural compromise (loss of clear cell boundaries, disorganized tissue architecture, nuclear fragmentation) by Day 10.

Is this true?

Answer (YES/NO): NO